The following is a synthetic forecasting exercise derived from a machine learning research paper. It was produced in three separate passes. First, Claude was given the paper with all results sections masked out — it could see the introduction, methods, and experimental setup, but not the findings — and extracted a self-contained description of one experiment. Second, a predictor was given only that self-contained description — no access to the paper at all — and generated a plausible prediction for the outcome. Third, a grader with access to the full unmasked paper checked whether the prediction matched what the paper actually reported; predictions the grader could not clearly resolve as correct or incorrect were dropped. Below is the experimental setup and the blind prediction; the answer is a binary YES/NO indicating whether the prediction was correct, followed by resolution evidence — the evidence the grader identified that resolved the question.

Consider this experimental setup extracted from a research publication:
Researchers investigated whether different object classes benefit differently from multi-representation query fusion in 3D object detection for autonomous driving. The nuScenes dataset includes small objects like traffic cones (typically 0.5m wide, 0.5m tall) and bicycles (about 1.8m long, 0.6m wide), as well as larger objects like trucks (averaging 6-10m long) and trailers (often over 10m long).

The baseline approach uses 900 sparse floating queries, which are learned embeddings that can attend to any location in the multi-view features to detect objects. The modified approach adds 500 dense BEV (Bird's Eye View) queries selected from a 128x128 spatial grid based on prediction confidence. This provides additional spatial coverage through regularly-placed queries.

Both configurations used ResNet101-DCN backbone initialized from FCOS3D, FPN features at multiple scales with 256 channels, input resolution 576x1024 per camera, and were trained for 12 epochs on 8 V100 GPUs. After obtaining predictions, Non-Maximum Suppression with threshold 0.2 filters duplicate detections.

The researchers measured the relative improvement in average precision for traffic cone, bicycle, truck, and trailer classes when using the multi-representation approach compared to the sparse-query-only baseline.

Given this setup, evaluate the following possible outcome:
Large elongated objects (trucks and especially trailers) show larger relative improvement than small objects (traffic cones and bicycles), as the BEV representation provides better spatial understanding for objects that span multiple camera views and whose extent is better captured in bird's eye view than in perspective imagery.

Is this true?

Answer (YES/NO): NO